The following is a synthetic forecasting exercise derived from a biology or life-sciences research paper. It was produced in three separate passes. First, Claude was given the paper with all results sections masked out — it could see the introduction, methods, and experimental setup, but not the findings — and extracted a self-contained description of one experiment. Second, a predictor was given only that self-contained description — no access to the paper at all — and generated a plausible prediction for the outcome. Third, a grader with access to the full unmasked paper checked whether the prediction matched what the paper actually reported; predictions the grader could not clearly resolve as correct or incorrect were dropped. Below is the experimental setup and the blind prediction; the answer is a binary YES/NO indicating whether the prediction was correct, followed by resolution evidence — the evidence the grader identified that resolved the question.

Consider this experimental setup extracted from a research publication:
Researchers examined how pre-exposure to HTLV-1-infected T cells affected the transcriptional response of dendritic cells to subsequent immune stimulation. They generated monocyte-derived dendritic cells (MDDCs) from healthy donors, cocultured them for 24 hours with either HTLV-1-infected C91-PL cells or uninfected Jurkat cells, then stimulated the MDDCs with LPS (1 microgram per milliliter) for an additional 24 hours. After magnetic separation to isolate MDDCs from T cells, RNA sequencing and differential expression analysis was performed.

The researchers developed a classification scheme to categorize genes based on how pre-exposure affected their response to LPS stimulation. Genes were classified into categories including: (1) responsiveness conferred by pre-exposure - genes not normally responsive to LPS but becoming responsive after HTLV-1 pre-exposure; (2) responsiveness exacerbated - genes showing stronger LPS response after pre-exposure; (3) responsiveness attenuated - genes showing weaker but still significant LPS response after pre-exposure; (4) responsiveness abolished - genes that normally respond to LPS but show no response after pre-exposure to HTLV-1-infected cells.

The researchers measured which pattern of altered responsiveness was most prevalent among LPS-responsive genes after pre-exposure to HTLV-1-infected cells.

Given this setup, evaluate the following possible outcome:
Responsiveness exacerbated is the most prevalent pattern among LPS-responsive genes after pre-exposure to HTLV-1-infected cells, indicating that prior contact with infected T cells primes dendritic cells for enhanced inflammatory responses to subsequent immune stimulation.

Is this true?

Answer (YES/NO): NO